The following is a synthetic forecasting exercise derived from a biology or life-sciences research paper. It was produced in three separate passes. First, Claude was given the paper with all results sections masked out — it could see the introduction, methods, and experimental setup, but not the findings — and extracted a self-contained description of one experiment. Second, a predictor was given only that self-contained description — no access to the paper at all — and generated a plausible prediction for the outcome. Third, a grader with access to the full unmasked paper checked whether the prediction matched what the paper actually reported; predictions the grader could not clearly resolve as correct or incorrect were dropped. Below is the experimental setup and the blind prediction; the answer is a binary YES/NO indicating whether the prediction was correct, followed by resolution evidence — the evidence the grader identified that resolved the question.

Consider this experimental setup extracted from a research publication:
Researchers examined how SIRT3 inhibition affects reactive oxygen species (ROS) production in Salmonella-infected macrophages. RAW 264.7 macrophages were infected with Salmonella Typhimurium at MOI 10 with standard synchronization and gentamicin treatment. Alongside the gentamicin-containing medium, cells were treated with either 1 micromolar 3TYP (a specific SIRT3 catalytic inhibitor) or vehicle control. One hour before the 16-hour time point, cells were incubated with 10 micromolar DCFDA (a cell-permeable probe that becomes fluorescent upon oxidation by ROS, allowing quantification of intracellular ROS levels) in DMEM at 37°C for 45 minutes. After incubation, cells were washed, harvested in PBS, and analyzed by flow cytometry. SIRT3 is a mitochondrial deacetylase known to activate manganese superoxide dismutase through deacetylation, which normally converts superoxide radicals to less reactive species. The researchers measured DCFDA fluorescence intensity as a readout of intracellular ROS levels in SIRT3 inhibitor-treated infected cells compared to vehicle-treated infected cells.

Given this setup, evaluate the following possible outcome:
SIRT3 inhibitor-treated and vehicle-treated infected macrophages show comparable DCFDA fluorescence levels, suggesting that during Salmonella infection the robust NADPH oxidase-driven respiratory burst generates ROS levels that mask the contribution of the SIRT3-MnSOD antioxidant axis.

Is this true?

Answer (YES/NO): NO